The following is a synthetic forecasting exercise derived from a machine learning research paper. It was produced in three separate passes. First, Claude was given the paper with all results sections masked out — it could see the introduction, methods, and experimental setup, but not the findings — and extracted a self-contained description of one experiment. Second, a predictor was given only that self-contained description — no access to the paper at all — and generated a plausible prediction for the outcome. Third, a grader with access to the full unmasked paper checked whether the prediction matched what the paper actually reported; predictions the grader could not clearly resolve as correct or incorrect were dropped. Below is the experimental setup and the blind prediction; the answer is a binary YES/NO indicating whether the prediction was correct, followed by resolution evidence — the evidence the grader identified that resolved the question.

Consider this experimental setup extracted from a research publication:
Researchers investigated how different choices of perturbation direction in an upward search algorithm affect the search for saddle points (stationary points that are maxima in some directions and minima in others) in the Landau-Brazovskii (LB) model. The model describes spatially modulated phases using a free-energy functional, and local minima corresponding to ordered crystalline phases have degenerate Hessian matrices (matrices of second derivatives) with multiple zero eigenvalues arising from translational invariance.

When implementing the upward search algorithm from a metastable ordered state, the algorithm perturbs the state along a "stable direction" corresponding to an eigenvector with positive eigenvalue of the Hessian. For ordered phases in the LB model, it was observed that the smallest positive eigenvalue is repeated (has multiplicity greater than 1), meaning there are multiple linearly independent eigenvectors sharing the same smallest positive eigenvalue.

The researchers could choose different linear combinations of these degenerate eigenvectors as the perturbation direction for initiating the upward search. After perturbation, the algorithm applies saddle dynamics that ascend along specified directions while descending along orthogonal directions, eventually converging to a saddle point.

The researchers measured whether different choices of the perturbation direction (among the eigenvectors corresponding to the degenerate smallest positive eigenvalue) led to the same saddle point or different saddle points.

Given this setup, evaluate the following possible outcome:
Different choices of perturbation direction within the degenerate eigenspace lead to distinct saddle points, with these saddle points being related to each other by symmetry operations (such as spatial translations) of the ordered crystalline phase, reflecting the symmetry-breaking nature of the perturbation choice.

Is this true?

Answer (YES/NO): NO